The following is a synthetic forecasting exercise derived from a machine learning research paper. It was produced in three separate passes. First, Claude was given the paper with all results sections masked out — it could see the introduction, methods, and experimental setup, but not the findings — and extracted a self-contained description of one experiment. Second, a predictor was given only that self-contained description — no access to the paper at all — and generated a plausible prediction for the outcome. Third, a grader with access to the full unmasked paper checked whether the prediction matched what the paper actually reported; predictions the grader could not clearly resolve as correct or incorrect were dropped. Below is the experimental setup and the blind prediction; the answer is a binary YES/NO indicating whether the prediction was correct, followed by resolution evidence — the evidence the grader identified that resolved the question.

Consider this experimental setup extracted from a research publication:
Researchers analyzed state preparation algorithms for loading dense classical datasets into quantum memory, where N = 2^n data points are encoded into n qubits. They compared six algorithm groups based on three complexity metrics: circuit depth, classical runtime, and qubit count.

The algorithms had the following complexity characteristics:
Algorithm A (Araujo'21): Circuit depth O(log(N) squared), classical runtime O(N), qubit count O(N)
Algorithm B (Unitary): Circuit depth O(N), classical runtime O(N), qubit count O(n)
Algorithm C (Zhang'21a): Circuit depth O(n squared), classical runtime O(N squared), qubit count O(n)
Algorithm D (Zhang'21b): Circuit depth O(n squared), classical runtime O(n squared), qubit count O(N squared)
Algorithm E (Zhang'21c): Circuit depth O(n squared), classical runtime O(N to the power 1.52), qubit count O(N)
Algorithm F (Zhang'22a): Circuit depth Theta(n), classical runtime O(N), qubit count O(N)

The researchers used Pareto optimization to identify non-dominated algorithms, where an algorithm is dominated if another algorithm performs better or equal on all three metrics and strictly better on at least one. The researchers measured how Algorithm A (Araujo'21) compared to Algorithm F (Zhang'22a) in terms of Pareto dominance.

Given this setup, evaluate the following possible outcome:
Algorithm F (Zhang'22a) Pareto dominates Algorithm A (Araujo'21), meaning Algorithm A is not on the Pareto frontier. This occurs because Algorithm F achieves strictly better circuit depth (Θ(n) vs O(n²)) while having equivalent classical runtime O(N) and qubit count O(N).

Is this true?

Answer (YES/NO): YES